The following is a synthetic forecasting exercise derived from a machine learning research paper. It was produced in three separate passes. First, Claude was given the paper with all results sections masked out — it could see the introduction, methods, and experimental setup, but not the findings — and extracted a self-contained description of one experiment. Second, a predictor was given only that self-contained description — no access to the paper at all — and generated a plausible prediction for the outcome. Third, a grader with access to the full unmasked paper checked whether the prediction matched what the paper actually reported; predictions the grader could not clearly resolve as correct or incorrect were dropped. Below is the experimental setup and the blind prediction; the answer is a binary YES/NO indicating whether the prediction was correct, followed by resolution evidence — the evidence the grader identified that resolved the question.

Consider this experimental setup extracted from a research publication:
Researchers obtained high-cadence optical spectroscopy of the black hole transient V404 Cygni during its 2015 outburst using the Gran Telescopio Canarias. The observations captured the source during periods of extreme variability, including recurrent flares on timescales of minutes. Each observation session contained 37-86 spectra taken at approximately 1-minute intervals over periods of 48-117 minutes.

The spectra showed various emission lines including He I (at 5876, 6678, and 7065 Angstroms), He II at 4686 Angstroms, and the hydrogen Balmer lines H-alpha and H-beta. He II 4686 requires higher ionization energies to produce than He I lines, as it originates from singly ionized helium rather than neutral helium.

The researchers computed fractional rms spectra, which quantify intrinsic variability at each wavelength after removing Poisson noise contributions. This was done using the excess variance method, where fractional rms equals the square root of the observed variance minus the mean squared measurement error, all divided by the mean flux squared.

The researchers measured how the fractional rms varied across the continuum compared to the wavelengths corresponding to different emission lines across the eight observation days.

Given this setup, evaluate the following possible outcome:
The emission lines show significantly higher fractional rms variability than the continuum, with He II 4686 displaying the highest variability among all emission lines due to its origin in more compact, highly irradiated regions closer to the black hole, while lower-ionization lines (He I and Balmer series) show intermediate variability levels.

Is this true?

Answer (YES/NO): NO